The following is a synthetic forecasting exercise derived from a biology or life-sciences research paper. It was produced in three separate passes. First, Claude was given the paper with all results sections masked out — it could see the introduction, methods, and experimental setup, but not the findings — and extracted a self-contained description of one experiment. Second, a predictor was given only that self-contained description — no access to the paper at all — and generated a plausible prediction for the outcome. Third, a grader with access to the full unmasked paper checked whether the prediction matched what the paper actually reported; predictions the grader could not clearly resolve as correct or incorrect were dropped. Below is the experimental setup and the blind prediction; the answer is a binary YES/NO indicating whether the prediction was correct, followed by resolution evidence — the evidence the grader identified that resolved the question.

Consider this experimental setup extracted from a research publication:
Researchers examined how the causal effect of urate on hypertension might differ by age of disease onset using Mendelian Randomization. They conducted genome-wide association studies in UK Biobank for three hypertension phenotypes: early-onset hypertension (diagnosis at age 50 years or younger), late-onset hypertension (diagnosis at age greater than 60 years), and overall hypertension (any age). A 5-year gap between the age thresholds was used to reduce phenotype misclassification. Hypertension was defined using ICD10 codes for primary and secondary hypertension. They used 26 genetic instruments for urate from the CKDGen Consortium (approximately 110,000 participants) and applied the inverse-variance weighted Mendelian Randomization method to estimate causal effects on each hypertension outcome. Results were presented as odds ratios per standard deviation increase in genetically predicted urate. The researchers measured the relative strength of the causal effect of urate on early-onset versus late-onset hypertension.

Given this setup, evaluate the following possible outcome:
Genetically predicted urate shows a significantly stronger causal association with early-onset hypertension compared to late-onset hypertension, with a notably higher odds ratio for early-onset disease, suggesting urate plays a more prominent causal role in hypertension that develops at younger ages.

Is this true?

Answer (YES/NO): NO